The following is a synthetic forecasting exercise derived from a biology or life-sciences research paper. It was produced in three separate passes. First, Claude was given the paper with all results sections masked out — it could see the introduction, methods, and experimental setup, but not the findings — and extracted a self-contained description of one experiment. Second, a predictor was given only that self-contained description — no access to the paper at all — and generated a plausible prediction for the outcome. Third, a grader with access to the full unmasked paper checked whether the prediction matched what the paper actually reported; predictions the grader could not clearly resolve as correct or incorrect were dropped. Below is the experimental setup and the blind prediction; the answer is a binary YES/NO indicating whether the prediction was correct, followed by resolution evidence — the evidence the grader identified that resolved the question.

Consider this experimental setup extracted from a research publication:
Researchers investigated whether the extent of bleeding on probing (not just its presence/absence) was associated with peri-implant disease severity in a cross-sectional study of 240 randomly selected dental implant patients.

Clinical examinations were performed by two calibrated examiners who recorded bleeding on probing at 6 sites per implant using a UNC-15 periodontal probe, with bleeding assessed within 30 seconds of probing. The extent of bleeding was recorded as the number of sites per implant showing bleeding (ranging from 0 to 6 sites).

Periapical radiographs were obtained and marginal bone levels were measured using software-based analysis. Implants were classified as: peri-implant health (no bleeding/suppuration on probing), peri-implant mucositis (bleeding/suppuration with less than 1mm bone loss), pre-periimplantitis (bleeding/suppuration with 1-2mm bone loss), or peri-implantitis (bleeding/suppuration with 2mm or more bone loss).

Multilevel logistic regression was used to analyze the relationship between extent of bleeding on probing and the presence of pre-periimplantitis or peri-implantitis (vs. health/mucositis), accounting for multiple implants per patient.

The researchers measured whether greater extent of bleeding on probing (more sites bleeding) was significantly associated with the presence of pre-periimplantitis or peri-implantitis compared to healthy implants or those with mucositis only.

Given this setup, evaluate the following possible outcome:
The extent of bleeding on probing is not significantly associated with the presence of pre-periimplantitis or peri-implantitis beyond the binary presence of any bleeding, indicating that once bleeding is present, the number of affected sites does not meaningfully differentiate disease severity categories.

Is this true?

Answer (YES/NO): YES